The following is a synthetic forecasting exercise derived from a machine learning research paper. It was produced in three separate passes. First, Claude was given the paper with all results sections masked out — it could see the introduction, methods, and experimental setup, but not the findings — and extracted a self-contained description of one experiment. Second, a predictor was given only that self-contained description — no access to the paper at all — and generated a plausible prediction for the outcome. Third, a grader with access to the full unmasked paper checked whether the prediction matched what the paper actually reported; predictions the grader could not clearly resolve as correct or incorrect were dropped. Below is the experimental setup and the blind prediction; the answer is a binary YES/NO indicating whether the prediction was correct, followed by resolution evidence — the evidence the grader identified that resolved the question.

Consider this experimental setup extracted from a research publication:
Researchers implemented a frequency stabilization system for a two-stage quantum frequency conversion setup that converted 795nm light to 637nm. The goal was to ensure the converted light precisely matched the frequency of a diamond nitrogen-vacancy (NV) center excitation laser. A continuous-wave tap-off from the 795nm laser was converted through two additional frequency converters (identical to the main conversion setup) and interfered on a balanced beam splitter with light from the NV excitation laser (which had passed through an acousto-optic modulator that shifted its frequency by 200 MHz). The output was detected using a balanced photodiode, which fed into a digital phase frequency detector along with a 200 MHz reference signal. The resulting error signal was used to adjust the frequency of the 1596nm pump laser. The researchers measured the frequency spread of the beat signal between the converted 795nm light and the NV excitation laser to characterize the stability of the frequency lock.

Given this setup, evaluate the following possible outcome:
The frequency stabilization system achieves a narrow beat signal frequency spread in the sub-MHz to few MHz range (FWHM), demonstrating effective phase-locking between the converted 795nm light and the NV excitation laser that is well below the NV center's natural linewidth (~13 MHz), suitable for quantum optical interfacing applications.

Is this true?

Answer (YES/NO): YES